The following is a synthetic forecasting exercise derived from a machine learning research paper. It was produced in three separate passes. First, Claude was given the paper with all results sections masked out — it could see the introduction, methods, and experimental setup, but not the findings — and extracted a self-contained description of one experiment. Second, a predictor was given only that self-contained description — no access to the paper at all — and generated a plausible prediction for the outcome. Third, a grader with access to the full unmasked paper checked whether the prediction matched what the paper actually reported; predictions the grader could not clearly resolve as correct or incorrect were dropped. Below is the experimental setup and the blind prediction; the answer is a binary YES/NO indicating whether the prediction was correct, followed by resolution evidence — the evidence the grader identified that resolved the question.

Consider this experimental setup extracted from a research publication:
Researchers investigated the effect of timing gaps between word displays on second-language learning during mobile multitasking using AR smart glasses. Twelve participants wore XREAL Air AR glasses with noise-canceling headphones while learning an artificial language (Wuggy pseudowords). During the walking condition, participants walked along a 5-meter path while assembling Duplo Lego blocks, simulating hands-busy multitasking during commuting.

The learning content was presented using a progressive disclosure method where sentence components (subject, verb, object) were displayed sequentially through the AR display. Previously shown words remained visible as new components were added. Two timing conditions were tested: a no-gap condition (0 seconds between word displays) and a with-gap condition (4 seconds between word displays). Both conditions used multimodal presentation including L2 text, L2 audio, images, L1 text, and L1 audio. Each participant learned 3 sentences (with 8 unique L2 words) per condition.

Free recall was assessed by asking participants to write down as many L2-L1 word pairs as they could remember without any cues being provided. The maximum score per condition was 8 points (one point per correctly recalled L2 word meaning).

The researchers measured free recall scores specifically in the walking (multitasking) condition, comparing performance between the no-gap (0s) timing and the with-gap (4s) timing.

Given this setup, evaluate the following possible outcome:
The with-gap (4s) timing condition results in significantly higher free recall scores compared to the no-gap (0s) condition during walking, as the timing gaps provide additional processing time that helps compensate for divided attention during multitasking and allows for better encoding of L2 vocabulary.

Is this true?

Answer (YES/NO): YES